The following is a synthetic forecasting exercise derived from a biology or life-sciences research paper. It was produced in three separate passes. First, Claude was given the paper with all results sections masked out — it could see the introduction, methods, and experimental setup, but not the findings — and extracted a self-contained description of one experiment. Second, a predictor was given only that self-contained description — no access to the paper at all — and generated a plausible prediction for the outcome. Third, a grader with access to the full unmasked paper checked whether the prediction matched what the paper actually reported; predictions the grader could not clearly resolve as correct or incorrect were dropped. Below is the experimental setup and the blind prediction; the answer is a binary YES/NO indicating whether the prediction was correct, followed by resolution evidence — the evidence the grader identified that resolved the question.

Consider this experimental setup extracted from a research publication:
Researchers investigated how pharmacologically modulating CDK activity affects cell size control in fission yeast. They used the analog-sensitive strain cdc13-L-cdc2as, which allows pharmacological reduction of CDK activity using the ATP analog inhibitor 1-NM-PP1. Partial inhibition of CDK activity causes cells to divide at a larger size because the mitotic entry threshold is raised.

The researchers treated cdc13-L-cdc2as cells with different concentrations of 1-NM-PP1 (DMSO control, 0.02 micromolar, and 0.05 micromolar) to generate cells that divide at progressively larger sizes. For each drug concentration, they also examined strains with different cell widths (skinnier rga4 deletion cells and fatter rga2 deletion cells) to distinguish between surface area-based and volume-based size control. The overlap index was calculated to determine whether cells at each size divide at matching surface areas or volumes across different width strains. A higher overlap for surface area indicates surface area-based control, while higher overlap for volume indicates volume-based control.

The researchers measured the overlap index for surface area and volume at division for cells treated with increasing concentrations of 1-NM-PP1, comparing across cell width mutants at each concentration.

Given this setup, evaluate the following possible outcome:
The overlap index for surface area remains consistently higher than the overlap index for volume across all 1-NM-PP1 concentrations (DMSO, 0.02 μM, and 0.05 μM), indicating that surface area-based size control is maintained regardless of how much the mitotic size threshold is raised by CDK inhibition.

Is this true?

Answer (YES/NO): NO